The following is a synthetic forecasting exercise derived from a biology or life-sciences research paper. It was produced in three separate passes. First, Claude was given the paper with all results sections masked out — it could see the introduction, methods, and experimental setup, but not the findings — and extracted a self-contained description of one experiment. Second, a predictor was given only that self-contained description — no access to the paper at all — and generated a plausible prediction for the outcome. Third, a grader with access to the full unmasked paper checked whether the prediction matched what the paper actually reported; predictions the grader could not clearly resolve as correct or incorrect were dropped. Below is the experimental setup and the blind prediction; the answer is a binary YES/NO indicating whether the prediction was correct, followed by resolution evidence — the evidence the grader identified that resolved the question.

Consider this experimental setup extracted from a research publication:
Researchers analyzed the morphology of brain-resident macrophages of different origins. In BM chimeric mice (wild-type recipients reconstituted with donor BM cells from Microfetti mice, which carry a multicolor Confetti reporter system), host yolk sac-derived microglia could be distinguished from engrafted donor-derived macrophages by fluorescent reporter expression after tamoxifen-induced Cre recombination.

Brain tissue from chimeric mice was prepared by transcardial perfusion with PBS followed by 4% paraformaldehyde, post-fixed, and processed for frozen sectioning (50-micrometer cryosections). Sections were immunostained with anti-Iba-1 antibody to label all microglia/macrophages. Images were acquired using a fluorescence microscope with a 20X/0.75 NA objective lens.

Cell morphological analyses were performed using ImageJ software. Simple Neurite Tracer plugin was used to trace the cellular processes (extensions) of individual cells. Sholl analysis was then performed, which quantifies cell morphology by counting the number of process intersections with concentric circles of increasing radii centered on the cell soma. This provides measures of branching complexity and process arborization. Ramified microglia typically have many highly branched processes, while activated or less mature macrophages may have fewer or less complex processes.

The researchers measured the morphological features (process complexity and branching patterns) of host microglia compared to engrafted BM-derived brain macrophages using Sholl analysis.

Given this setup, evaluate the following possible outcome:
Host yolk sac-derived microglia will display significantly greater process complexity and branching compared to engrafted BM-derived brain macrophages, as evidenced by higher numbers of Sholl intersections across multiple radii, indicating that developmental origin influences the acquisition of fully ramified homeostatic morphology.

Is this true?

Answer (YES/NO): NO